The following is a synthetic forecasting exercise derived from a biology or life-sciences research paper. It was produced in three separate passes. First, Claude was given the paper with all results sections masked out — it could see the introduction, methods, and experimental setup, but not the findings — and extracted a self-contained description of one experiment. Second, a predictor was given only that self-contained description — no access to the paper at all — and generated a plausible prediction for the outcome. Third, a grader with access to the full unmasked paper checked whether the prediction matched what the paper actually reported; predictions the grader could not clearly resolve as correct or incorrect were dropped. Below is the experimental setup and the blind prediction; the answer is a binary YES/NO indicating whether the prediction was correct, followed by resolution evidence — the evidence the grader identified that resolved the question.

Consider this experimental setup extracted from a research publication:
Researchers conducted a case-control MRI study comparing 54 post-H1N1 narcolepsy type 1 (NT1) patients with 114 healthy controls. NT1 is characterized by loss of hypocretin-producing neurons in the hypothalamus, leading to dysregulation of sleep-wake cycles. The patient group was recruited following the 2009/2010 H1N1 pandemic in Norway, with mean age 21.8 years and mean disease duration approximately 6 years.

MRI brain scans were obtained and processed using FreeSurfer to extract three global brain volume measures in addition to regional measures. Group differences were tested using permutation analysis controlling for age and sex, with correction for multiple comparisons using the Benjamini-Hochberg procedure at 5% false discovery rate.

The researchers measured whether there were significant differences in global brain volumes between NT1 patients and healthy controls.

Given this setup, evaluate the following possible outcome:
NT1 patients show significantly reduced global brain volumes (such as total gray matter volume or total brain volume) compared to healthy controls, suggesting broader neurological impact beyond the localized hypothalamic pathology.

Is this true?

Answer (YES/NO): NO